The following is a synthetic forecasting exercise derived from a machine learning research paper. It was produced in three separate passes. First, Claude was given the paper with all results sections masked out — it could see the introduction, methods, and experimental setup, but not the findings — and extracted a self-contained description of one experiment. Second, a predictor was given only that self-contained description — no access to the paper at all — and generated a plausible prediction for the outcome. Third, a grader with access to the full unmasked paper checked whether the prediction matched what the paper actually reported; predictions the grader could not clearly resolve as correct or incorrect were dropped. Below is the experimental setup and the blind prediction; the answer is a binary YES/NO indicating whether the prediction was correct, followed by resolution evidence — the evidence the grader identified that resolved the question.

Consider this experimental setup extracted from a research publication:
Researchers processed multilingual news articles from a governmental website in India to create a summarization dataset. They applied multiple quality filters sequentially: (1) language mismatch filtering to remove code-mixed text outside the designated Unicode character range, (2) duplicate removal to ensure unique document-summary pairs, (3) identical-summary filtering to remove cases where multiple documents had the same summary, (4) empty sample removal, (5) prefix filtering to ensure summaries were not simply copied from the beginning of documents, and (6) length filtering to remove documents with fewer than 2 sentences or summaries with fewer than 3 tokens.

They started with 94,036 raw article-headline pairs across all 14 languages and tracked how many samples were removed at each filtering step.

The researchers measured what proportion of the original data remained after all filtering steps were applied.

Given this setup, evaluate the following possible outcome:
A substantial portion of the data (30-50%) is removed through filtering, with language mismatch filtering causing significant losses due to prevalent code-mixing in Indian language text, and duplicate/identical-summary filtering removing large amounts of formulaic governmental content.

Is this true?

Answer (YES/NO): NO